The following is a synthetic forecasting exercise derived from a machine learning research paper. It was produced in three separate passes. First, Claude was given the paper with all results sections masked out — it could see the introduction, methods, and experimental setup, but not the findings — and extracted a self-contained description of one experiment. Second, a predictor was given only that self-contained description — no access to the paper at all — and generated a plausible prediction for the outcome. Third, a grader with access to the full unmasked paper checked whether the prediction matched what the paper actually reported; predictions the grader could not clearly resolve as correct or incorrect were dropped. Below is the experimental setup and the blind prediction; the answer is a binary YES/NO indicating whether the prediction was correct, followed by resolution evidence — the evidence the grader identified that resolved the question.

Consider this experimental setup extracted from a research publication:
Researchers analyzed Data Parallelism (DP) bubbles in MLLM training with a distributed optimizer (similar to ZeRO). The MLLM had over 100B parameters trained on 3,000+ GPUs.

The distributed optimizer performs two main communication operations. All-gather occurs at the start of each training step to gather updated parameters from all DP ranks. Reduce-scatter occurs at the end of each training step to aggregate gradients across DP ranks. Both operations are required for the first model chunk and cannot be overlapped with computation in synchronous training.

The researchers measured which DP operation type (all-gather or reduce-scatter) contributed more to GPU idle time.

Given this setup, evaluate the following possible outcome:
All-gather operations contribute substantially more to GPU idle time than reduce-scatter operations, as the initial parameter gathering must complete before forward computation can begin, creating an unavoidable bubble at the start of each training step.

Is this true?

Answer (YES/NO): NO